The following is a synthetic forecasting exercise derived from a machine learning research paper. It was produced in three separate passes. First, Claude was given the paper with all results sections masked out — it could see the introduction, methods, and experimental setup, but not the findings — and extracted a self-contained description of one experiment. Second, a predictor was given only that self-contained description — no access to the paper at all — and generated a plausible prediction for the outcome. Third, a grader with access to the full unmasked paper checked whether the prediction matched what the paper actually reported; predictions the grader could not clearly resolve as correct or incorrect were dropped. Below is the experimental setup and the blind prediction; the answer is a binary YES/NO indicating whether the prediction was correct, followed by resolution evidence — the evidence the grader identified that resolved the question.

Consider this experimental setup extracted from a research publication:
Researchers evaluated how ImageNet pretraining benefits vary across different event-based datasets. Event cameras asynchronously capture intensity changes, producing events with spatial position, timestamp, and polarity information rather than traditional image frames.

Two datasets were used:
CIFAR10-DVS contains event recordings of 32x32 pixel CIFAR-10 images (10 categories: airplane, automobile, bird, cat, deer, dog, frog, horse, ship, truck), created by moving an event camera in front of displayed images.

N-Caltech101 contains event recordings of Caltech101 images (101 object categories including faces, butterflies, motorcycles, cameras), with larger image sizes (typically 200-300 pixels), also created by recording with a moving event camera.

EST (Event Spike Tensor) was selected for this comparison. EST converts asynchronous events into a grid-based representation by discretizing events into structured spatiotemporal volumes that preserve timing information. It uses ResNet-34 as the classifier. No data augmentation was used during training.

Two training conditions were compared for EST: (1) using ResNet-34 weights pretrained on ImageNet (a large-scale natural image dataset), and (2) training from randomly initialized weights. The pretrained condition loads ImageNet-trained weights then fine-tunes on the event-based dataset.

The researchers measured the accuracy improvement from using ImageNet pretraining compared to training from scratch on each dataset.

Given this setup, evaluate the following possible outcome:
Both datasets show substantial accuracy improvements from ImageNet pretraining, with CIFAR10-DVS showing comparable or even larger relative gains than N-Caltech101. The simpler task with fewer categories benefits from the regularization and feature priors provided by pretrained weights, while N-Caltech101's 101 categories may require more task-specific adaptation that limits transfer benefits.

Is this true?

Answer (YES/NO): NO